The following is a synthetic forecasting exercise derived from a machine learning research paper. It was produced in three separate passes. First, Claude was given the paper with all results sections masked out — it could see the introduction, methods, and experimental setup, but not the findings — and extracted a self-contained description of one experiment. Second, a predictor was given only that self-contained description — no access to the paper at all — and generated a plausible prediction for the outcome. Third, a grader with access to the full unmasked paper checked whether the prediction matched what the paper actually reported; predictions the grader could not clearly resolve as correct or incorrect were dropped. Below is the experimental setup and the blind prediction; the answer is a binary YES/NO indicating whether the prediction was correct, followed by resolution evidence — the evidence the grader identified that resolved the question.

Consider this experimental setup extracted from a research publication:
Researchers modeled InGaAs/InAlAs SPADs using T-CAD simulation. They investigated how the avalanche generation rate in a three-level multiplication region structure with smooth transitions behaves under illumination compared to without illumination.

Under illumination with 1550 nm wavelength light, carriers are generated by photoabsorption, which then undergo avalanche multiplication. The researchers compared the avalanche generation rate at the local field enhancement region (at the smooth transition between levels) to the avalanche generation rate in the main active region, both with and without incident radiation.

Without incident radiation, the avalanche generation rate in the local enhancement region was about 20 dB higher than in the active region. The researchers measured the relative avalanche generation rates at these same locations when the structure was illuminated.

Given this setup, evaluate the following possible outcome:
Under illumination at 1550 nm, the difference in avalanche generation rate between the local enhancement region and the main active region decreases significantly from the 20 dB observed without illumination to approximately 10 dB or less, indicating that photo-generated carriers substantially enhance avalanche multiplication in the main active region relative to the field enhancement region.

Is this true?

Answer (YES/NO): NO